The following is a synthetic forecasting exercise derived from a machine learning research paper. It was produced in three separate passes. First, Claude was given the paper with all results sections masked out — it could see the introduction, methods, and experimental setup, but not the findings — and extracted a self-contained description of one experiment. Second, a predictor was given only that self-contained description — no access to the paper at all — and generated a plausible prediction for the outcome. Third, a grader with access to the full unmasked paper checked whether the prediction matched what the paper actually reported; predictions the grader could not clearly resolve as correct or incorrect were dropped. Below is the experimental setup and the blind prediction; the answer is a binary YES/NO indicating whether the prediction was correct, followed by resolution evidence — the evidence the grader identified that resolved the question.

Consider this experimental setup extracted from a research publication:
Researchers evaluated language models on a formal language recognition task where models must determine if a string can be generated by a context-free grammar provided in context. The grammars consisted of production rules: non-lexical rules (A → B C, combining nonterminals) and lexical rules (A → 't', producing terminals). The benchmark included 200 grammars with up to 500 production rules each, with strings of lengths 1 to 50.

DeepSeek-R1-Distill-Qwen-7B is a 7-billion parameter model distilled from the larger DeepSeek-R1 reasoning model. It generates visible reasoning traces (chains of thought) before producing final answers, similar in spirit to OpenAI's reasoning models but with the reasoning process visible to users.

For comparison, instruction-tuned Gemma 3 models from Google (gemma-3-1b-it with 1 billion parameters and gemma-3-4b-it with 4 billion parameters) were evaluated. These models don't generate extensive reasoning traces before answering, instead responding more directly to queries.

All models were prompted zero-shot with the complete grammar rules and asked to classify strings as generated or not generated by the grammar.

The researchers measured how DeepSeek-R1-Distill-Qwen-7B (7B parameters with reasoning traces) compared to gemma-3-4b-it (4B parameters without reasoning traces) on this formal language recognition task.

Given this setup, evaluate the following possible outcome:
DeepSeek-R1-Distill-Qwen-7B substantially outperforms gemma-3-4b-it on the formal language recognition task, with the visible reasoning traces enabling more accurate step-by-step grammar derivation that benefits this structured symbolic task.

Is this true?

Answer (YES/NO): NO